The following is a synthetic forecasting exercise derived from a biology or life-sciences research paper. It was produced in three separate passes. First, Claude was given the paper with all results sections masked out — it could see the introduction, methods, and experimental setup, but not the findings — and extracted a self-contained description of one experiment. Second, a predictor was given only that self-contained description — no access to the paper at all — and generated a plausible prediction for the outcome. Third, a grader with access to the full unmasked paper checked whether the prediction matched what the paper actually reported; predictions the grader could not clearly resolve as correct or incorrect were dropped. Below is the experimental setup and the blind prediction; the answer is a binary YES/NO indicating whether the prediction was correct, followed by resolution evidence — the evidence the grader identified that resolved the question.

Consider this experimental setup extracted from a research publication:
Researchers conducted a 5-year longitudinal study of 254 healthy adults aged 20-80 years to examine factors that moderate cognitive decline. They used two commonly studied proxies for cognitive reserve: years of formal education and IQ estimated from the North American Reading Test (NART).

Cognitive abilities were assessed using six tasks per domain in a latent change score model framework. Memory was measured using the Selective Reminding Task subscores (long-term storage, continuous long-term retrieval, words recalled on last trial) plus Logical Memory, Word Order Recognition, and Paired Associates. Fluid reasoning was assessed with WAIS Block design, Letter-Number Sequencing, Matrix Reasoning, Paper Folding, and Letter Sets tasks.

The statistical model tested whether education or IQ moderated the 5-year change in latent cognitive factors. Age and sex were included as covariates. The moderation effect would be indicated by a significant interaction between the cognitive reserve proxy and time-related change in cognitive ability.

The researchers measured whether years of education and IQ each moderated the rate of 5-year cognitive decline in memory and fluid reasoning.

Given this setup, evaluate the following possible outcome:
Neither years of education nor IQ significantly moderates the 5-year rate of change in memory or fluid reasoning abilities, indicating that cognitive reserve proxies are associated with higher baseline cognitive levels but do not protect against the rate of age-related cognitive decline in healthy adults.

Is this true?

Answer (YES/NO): NO